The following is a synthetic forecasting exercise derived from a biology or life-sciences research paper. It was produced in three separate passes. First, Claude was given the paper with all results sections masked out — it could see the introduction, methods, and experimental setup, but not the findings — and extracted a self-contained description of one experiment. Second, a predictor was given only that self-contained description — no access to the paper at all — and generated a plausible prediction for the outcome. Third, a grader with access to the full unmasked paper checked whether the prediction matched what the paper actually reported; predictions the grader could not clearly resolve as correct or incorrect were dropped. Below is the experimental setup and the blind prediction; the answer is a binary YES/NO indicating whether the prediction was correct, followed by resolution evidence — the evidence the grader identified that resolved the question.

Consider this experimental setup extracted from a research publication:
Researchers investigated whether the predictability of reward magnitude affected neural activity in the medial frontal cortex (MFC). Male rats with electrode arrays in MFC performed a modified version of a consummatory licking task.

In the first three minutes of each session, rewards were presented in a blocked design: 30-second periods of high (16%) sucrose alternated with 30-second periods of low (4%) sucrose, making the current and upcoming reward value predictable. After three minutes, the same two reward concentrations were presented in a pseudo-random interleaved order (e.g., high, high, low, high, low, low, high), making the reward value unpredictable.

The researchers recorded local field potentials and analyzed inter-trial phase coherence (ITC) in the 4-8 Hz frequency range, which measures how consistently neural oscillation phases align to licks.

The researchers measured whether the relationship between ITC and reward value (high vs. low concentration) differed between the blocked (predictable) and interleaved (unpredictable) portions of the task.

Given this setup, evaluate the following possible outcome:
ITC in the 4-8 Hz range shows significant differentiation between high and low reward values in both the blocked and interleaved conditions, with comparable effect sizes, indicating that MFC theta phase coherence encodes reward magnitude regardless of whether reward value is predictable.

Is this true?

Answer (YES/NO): NO